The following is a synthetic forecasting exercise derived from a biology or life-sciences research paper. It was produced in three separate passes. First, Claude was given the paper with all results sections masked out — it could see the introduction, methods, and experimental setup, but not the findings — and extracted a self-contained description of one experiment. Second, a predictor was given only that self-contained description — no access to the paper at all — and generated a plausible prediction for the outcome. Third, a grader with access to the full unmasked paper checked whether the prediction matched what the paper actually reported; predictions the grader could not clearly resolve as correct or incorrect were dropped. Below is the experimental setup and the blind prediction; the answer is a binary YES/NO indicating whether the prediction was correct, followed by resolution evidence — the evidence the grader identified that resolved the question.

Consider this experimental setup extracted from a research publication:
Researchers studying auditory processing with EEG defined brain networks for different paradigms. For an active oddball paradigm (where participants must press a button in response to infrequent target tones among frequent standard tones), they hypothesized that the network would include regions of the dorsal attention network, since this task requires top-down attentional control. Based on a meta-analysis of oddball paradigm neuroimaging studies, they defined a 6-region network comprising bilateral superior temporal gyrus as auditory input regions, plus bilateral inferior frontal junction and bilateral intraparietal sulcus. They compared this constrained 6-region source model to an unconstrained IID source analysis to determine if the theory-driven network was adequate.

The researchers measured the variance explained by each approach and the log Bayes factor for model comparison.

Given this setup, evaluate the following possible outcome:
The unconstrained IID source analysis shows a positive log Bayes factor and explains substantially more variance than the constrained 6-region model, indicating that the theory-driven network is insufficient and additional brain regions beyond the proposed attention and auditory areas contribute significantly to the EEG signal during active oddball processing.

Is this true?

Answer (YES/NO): NO